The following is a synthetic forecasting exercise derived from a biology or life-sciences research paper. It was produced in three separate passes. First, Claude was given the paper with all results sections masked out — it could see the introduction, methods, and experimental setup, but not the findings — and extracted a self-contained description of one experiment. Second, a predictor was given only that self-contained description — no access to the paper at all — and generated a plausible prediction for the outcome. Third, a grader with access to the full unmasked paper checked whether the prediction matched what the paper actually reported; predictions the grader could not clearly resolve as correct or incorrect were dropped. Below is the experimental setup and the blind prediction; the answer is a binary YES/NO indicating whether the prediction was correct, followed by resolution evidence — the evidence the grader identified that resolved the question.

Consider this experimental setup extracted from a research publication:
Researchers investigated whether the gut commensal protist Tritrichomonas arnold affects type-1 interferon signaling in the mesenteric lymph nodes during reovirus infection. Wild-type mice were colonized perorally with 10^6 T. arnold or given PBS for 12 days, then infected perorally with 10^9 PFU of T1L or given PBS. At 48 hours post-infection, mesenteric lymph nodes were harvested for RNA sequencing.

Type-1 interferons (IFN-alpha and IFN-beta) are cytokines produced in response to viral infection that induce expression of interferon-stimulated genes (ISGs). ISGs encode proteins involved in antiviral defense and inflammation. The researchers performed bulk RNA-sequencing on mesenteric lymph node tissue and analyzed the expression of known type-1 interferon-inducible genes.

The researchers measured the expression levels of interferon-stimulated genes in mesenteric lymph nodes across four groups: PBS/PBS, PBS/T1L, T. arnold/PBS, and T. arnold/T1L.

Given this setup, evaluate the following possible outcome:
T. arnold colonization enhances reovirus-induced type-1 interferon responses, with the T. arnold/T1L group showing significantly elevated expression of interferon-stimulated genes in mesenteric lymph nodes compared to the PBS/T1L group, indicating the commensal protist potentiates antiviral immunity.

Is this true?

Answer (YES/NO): NO